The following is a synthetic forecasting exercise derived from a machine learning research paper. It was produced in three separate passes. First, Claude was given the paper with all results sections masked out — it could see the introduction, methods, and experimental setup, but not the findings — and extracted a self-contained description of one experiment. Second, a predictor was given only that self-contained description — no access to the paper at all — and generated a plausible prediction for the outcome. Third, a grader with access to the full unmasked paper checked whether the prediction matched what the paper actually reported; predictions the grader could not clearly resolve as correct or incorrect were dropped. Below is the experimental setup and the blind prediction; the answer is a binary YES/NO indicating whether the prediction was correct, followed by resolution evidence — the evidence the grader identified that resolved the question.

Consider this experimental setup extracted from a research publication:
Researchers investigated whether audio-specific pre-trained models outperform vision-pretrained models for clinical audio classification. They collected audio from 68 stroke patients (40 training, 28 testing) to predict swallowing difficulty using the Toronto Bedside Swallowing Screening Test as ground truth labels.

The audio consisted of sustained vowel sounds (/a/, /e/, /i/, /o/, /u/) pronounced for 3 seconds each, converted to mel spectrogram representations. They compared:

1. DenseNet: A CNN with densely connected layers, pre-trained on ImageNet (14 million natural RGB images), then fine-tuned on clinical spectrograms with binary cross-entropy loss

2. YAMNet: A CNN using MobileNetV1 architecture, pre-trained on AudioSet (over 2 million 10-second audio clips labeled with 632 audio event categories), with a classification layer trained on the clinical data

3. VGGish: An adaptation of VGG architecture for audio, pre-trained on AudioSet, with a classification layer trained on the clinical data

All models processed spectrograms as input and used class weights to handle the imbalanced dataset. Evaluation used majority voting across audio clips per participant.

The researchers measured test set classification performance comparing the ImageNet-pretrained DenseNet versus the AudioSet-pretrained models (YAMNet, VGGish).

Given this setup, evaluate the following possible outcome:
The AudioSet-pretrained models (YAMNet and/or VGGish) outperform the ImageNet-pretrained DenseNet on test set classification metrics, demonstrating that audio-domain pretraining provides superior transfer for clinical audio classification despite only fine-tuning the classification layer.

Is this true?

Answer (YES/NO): NO